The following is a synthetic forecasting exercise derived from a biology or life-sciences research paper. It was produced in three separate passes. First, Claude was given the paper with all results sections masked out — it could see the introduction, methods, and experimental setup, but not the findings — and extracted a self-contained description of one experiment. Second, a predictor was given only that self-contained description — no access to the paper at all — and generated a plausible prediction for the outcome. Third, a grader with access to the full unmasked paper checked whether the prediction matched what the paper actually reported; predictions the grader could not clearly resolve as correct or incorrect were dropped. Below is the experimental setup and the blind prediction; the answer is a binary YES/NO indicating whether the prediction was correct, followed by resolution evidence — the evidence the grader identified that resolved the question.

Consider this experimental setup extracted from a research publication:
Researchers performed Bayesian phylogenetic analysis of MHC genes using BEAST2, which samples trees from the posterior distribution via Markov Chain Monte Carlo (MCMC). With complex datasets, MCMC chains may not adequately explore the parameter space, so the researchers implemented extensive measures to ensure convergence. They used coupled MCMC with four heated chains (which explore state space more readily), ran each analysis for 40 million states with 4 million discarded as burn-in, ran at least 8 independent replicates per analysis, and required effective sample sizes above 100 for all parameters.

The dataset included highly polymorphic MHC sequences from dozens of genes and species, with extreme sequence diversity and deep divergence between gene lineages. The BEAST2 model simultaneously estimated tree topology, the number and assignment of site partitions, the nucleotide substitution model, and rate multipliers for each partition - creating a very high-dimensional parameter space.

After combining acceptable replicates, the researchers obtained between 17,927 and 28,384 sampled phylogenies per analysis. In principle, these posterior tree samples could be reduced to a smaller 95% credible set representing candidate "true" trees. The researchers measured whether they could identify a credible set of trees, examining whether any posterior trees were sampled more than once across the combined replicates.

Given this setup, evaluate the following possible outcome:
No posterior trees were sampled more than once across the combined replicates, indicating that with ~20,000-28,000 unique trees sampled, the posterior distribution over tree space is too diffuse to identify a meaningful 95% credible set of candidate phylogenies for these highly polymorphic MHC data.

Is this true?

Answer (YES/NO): YES